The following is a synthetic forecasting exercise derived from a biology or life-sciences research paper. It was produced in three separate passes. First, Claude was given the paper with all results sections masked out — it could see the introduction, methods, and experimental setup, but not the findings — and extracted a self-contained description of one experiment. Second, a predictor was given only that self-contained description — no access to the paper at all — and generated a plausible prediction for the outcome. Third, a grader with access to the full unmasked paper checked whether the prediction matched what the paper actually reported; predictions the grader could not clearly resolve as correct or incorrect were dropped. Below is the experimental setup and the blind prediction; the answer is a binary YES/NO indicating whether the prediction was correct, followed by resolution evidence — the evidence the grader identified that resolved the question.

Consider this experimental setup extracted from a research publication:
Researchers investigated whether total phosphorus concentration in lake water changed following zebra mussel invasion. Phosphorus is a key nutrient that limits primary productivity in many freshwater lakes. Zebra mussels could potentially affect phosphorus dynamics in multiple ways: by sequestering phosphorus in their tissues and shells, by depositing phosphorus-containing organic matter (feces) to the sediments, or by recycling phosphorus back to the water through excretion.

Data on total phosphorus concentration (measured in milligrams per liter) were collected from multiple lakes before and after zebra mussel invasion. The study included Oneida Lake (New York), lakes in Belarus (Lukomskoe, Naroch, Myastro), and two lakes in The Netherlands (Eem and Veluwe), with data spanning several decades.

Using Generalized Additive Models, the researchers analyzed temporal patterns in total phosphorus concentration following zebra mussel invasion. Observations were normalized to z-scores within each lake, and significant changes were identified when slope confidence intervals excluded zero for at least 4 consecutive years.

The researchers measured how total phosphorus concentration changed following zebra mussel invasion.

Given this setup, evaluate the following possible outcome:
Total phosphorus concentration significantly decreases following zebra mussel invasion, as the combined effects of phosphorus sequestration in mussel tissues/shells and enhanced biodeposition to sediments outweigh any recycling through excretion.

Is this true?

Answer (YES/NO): YES